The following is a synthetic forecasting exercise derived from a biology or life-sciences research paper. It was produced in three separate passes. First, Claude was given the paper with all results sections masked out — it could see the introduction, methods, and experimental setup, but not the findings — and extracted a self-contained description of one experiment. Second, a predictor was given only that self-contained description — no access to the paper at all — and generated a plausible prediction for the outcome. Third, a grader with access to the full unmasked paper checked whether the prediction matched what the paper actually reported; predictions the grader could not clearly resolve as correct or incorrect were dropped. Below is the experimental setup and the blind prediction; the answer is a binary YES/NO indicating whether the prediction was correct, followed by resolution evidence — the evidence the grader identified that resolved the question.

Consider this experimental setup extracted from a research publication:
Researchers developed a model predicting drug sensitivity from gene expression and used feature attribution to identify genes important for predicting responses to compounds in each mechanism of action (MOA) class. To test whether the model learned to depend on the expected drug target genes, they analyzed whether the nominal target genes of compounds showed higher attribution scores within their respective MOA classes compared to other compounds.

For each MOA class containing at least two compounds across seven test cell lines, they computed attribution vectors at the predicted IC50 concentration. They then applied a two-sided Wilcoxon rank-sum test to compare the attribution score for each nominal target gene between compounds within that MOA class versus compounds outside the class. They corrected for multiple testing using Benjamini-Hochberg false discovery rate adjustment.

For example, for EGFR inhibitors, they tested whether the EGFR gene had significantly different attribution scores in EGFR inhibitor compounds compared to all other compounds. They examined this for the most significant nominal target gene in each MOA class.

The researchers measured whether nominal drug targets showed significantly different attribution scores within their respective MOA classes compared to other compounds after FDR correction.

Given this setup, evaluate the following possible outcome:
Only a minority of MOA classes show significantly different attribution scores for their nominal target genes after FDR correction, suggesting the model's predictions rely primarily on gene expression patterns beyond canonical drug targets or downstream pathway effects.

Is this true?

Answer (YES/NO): NO